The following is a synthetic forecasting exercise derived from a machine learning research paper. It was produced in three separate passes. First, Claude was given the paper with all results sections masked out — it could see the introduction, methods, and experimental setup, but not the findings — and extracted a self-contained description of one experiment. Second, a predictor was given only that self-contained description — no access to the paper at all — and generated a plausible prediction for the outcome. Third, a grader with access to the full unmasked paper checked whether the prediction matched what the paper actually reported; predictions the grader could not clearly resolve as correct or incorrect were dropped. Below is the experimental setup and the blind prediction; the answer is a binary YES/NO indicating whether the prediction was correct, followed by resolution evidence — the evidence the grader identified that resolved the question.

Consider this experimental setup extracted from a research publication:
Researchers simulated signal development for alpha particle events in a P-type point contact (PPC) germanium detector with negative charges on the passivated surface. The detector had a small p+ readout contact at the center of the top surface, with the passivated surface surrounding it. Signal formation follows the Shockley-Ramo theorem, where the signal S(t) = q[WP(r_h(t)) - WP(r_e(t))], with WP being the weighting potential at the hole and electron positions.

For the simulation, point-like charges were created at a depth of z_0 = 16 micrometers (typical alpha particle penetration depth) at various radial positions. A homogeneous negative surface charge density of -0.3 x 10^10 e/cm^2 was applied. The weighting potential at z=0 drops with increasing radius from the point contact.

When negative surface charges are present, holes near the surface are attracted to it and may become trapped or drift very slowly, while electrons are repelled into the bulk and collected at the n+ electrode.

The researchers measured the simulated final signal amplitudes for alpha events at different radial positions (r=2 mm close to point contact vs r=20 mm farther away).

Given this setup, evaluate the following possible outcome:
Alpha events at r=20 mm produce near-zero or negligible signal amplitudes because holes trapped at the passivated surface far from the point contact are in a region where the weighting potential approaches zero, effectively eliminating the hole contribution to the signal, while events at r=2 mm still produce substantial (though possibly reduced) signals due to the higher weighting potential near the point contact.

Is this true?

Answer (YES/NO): YES